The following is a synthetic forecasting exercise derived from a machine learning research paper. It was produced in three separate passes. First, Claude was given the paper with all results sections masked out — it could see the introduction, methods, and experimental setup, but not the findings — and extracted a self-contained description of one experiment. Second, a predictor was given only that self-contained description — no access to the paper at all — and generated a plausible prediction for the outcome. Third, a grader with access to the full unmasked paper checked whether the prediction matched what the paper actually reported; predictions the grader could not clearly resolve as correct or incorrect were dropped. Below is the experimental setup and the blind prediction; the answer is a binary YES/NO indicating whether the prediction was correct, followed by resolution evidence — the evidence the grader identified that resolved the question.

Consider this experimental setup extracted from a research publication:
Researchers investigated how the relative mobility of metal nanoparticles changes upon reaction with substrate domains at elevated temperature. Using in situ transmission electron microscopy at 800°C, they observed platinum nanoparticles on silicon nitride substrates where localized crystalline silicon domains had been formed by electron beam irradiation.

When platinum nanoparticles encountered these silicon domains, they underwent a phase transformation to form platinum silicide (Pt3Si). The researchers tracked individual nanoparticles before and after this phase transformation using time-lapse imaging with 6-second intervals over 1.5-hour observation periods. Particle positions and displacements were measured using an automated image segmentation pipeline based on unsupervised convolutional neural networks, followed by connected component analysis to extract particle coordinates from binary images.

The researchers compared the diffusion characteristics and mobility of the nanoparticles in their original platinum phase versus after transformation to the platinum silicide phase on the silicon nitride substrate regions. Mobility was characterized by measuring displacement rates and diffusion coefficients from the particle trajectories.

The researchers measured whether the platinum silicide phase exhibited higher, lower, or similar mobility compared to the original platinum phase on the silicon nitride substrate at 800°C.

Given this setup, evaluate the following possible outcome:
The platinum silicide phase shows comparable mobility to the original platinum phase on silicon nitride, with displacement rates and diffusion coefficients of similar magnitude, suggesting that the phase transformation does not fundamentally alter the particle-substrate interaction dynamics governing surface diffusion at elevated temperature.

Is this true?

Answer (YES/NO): NO